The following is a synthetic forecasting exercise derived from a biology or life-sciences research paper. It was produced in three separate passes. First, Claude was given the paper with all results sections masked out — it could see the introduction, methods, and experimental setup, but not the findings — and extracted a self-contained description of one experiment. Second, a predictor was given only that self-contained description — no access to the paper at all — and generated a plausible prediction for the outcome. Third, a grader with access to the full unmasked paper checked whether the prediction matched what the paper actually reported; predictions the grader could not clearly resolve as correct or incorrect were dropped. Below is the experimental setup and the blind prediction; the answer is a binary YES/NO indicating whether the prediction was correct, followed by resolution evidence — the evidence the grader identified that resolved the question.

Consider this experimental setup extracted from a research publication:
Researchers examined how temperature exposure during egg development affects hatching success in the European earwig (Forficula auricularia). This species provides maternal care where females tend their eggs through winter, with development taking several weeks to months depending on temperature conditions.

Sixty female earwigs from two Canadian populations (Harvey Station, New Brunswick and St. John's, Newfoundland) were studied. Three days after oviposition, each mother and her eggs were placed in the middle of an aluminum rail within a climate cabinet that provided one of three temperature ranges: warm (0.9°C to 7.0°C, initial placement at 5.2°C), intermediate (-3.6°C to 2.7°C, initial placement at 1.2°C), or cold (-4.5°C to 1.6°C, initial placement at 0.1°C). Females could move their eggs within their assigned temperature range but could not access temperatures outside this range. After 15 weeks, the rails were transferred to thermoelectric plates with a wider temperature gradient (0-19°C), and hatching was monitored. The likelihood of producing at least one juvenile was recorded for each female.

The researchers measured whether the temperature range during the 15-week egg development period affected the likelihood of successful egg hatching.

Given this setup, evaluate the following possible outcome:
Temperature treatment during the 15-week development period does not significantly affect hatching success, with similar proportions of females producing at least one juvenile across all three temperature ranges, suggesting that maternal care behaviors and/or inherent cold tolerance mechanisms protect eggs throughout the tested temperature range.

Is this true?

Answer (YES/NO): NO